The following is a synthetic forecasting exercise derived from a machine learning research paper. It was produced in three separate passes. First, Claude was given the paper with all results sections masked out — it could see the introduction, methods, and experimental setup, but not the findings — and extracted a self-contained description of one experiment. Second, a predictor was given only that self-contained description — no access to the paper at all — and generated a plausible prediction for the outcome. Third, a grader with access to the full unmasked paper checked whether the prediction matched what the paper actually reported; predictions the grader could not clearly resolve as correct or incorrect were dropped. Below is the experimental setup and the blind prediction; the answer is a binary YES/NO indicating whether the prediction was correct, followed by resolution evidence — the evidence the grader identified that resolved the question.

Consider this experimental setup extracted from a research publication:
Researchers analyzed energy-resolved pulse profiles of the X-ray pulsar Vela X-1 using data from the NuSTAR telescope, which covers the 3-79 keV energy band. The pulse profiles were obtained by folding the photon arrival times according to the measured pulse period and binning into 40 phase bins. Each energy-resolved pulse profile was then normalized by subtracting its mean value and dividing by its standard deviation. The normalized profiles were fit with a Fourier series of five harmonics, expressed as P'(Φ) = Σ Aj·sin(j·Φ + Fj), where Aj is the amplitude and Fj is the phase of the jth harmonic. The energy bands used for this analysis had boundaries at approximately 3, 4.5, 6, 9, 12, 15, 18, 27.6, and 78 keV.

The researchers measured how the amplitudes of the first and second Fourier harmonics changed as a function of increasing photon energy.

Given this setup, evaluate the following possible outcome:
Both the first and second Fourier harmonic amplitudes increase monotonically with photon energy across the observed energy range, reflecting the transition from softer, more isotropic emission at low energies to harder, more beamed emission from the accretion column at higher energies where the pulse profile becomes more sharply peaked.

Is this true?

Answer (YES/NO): NO